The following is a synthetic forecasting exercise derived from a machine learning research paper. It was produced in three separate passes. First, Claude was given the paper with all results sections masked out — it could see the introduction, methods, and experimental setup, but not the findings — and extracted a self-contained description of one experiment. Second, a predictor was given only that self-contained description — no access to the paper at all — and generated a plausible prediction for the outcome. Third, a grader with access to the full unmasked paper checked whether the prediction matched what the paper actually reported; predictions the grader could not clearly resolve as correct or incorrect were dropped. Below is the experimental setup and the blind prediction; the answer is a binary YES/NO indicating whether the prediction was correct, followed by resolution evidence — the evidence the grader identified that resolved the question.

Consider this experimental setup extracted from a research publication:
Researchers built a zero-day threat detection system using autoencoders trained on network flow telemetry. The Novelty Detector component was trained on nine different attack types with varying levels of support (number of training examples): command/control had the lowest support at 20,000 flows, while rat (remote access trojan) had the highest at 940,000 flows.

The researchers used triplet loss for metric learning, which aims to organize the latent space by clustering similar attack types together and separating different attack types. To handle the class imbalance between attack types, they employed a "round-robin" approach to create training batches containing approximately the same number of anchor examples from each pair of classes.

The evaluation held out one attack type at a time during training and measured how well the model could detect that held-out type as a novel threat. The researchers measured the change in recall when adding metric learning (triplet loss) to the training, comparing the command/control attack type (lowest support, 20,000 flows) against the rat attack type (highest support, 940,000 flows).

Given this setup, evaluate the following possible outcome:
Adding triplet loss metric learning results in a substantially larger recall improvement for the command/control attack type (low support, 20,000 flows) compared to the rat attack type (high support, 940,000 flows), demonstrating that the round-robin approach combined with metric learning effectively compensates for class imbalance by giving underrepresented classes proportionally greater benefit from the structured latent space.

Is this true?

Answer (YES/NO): NO